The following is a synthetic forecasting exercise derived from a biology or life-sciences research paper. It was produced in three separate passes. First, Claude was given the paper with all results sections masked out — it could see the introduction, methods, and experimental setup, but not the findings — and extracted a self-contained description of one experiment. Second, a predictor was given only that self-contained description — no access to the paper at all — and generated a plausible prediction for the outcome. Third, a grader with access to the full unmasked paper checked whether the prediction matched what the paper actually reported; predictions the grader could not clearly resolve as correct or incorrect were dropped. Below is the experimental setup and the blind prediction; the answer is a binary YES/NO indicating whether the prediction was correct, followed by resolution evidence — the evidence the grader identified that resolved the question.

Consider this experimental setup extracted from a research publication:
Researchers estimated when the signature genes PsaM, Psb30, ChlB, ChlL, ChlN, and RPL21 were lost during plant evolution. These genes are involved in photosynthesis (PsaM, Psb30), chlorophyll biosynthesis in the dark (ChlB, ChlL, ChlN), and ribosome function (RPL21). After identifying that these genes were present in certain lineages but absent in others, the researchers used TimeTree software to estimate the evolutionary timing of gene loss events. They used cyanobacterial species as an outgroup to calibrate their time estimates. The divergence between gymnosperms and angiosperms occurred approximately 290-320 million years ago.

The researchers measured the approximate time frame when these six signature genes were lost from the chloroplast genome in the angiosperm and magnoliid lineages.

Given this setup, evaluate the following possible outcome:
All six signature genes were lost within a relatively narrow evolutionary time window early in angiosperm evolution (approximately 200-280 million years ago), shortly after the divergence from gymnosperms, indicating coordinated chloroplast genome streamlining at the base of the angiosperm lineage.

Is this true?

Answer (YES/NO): NO